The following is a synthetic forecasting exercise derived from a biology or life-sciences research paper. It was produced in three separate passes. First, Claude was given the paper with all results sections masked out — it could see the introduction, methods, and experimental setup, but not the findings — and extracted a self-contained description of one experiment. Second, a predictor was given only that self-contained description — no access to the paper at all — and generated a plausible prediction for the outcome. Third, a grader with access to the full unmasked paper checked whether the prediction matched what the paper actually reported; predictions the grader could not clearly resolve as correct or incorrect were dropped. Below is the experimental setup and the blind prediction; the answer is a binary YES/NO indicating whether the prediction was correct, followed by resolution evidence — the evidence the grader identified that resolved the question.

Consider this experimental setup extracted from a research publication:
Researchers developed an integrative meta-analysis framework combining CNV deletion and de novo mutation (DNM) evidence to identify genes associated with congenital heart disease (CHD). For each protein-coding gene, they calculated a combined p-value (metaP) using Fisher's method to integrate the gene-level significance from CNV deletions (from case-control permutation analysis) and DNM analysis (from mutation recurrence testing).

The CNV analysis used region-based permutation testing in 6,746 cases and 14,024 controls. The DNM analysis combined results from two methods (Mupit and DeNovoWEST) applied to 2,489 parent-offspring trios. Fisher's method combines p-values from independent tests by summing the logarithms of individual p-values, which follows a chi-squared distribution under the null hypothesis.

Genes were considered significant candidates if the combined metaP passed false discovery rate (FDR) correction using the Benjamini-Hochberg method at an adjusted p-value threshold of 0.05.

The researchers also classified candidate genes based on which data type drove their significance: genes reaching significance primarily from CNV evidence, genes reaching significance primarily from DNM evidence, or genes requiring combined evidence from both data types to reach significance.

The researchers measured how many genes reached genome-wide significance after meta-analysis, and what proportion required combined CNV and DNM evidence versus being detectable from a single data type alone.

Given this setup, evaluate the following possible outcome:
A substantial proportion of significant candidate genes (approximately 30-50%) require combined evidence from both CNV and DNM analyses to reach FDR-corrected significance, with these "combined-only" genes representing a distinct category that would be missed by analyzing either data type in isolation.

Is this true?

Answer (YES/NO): NO